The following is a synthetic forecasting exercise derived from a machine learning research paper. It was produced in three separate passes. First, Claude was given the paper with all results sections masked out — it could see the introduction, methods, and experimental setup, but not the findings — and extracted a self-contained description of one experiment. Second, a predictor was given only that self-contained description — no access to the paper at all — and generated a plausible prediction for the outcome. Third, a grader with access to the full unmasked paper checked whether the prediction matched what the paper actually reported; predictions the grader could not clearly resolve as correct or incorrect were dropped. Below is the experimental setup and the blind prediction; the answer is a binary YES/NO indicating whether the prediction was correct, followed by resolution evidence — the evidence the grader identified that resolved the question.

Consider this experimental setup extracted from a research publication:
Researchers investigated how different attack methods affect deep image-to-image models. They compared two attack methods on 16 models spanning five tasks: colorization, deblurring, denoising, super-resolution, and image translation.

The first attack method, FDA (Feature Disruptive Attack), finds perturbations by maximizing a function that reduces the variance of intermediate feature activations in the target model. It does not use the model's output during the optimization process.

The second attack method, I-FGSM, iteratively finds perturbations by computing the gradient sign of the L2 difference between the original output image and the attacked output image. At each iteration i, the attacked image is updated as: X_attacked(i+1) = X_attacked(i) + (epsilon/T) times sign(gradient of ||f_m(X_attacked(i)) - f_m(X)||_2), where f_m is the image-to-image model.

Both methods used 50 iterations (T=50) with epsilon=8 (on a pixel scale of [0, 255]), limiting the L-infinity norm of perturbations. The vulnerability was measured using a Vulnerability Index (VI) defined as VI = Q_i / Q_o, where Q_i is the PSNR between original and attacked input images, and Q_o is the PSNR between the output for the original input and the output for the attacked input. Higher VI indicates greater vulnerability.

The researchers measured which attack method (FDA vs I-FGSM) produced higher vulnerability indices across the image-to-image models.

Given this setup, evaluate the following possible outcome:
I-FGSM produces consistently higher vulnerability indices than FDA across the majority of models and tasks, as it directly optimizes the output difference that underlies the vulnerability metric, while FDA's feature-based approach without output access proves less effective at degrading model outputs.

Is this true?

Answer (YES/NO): YES